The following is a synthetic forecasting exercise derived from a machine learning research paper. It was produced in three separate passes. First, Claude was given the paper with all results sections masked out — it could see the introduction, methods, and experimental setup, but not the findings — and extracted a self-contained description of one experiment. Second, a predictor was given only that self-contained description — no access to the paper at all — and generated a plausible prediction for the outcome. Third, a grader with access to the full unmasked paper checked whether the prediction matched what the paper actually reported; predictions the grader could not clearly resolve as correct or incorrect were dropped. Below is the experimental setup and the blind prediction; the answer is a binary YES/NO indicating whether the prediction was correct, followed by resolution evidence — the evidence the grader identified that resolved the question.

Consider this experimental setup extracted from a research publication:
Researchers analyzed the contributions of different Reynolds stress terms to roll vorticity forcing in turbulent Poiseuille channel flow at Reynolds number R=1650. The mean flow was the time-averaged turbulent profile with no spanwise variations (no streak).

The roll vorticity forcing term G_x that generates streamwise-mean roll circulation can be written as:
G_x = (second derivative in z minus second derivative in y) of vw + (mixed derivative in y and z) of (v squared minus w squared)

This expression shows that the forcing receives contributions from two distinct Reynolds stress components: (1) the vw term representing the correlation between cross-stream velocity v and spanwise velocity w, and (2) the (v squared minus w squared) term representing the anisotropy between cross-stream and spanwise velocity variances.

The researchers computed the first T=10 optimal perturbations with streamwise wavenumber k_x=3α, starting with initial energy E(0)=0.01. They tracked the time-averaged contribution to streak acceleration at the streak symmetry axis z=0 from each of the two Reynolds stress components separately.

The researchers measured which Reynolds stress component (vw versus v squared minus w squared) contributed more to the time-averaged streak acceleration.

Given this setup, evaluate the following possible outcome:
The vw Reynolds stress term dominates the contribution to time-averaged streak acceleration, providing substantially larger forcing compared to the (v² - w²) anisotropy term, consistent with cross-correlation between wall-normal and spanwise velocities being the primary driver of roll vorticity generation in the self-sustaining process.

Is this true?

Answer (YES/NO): NO